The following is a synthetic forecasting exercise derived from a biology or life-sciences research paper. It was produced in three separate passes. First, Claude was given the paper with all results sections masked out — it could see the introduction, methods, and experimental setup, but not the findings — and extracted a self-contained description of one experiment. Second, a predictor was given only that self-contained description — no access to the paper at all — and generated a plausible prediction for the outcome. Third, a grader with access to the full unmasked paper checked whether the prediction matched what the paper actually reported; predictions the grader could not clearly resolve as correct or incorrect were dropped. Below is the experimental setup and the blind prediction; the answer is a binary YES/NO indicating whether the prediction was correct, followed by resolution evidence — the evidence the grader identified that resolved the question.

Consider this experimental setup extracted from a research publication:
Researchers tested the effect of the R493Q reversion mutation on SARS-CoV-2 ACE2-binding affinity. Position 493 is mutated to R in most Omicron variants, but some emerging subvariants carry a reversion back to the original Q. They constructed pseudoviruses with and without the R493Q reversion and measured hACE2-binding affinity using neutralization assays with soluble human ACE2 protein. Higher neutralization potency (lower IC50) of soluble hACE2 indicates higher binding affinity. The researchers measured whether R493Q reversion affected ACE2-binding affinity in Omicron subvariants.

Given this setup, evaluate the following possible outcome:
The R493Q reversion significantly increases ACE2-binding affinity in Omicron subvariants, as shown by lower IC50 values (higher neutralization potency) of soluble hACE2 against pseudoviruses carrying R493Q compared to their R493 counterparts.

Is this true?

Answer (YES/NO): YES